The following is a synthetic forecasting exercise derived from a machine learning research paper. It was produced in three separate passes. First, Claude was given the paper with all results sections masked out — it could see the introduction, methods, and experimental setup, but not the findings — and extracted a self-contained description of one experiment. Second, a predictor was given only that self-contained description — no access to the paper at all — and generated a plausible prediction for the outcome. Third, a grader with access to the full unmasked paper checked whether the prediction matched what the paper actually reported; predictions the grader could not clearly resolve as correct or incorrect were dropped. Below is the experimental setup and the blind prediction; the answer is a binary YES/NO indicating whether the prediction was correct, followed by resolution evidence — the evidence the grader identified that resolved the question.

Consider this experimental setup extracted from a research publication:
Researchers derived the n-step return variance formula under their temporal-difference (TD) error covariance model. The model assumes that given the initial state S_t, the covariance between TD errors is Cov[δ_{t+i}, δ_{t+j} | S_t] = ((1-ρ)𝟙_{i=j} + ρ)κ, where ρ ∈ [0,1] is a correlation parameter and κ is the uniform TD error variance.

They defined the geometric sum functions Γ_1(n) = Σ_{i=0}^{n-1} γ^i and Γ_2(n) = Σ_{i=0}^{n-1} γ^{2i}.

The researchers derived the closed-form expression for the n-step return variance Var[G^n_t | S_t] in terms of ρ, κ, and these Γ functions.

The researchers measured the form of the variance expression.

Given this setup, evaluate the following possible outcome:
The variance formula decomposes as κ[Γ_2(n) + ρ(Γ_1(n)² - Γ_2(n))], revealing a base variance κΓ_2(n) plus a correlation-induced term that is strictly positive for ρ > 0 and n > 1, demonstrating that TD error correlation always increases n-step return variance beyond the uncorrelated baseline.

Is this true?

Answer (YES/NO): NO